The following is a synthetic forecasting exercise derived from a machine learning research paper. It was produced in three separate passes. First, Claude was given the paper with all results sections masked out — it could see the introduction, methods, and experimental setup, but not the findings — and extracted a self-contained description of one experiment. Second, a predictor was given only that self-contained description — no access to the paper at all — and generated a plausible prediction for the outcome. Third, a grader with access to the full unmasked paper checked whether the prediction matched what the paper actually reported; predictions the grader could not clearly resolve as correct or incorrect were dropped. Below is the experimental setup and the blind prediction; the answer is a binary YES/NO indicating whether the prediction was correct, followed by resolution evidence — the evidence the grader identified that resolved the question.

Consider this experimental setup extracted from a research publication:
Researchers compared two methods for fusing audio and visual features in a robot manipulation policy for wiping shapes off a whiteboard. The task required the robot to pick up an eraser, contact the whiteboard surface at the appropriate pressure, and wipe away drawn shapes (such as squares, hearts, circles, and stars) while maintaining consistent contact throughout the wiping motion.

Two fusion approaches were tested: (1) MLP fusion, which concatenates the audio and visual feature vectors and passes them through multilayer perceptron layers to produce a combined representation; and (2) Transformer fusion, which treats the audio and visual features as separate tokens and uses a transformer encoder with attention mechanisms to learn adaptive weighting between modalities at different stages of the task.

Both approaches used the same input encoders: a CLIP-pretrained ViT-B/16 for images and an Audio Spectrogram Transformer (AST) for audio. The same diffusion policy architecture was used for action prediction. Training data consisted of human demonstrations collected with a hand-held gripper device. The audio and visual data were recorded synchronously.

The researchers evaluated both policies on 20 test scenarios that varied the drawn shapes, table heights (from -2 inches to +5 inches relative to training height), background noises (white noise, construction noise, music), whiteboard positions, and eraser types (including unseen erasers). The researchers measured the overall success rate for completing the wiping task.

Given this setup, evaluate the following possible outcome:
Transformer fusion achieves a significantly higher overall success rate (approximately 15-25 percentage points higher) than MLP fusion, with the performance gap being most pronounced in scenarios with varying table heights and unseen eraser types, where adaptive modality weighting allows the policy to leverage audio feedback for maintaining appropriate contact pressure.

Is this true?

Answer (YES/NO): NO